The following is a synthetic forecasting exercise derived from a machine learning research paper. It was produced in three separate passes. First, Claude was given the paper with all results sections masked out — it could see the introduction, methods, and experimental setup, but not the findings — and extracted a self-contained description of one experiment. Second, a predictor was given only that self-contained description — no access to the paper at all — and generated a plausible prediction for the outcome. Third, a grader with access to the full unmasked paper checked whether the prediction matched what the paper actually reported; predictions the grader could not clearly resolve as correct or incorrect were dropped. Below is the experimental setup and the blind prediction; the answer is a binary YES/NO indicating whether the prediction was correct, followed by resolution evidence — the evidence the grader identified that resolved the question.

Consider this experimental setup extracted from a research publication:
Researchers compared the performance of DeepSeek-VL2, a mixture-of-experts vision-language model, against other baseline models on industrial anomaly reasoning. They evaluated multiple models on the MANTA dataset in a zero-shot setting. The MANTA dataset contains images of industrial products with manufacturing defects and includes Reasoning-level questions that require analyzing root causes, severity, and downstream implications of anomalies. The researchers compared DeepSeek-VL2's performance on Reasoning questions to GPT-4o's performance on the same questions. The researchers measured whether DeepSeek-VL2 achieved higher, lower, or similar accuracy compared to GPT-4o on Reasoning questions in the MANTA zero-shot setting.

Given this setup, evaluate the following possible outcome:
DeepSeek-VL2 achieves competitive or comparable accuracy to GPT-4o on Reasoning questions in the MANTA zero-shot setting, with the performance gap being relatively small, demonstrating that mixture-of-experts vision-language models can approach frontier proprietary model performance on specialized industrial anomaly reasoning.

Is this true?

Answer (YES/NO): NO